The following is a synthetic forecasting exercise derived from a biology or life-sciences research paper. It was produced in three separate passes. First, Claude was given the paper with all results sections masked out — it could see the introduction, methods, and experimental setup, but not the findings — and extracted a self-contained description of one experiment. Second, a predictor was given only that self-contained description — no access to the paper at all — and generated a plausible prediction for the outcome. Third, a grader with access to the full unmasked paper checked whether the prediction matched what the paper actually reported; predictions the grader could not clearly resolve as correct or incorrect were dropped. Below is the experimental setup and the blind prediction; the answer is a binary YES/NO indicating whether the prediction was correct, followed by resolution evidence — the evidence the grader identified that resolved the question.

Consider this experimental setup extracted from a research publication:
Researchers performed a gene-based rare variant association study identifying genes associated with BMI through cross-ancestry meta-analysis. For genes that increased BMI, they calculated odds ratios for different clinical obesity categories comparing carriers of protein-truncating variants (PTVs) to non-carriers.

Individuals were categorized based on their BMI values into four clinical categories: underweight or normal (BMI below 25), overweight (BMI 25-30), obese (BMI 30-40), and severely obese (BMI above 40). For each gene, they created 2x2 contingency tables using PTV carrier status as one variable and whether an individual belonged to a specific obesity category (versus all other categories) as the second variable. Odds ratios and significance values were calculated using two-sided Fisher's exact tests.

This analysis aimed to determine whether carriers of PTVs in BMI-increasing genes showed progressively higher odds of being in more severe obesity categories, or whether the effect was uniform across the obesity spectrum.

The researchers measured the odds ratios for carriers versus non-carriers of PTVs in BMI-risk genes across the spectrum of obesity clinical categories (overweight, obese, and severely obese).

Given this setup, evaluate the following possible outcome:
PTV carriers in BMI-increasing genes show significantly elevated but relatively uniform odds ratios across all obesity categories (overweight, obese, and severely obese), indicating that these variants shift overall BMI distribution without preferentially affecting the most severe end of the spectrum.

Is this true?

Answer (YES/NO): NO